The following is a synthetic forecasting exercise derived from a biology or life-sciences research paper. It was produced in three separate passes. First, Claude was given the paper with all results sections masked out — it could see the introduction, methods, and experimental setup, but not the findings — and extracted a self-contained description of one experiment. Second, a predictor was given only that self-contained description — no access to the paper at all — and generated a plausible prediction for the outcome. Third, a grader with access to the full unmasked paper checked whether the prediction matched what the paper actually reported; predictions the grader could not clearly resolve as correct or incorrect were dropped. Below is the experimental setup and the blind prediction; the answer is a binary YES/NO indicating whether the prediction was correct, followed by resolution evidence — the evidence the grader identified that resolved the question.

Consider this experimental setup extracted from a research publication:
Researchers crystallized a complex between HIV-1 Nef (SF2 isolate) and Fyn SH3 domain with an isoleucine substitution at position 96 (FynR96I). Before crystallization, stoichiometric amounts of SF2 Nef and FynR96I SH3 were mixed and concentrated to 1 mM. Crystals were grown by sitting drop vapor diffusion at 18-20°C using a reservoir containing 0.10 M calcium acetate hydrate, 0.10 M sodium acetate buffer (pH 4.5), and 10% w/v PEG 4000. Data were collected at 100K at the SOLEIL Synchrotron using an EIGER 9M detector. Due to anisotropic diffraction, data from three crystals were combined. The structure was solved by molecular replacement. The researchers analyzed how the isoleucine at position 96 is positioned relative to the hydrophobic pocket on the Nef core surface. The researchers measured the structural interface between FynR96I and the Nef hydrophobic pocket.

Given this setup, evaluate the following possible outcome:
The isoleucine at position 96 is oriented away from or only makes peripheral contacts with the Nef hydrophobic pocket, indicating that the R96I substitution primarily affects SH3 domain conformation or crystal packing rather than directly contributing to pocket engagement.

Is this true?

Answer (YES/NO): NO